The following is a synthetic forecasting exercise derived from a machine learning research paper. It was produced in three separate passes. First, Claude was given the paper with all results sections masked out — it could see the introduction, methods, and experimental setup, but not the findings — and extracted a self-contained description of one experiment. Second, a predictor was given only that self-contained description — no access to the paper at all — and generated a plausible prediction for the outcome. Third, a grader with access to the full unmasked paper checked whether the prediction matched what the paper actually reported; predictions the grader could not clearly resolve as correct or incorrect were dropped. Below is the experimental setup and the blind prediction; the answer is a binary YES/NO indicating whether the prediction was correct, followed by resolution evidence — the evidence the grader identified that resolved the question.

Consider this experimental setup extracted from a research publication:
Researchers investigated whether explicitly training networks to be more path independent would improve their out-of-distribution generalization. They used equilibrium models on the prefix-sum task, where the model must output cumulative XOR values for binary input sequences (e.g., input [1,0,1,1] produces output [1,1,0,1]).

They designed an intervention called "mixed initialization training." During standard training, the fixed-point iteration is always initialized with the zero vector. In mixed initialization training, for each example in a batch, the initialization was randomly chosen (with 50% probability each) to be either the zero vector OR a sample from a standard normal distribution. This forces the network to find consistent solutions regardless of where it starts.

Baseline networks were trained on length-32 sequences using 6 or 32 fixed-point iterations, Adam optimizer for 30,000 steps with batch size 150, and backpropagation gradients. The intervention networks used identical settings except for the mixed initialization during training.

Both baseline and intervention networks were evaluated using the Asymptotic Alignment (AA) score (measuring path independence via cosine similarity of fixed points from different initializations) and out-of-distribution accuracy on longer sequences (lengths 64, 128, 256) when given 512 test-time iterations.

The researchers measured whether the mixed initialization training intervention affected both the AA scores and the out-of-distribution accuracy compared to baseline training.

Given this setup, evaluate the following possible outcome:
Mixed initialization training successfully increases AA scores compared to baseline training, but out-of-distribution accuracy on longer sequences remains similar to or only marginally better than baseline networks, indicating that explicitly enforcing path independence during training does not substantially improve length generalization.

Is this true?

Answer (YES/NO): NO